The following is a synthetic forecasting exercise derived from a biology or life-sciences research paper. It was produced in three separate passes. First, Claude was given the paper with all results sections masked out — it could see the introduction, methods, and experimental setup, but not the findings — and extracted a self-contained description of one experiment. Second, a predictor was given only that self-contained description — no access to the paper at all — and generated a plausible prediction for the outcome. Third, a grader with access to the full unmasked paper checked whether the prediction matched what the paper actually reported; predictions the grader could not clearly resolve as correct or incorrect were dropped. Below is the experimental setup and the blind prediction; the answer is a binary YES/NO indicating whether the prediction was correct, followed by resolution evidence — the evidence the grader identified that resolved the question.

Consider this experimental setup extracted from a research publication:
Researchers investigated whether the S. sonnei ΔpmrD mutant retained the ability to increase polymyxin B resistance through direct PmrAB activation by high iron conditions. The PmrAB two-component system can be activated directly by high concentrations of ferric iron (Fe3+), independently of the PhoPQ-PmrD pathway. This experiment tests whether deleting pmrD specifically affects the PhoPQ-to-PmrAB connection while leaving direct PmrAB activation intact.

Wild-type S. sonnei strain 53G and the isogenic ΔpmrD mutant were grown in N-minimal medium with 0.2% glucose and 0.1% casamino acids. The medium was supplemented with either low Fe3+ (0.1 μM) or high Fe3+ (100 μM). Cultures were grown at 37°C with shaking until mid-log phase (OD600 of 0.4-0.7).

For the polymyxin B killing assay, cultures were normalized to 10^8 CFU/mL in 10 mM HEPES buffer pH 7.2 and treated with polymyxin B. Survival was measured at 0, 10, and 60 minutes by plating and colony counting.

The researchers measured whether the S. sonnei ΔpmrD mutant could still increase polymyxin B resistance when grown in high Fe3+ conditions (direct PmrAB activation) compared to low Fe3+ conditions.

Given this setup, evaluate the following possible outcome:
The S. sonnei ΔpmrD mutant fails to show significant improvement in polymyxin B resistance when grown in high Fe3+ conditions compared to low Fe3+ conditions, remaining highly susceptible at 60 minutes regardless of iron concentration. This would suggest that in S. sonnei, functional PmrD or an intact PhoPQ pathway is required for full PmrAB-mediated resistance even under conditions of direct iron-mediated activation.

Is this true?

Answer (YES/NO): NO